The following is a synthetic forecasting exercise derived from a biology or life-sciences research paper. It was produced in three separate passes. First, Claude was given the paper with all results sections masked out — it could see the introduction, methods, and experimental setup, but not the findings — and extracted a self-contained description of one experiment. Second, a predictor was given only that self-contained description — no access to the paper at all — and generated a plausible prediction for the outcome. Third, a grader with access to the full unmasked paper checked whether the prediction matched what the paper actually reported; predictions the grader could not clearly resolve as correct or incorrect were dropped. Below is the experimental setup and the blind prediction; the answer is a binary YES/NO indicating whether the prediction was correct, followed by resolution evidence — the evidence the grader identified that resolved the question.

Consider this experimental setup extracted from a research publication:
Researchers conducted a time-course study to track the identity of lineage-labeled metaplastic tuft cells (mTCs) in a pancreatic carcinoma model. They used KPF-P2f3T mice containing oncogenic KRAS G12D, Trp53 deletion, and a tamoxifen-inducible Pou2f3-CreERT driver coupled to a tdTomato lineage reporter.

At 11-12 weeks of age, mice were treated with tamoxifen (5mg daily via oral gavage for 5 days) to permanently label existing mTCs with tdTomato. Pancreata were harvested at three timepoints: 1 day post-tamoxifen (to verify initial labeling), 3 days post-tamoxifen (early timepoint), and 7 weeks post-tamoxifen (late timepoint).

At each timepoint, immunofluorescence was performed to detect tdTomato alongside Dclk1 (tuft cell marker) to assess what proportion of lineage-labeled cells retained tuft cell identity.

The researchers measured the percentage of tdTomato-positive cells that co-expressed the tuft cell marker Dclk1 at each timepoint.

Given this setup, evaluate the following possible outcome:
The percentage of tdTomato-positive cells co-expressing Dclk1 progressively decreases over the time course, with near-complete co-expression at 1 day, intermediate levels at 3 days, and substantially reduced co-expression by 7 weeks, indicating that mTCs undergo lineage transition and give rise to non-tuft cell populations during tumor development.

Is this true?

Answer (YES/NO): YES